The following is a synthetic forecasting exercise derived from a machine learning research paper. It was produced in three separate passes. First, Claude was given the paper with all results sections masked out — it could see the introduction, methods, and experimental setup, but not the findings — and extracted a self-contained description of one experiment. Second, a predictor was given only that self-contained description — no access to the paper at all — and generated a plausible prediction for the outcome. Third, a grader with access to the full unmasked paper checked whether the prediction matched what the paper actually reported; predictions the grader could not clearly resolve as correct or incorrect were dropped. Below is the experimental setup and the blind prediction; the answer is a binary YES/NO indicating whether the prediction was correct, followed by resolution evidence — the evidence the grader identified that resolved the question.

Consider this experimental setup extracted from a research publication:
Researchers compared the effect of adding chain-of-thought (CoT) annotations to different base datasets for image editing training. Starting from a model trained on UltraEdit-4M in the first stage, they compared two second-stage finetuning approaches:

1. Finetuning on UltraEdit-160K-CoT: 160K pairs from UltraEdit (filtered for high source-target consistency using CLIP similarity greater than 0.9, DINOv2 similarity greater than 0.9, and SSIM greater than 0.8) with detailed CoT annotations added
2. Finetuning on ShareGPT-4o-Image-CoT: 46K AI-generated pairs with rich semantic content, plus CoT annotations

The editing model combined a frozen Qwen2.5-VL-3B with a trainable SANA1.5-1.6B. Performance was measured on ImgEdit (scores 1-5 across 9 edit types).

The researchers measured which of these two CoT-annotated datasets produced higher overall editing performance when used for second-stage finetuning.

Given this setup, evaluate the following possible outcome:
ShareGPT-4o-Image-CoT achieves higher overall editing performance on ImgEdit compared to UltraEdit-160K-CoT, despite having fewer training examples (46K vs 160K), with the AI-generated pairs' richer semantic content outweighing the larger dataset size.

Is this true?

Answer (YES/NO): YES